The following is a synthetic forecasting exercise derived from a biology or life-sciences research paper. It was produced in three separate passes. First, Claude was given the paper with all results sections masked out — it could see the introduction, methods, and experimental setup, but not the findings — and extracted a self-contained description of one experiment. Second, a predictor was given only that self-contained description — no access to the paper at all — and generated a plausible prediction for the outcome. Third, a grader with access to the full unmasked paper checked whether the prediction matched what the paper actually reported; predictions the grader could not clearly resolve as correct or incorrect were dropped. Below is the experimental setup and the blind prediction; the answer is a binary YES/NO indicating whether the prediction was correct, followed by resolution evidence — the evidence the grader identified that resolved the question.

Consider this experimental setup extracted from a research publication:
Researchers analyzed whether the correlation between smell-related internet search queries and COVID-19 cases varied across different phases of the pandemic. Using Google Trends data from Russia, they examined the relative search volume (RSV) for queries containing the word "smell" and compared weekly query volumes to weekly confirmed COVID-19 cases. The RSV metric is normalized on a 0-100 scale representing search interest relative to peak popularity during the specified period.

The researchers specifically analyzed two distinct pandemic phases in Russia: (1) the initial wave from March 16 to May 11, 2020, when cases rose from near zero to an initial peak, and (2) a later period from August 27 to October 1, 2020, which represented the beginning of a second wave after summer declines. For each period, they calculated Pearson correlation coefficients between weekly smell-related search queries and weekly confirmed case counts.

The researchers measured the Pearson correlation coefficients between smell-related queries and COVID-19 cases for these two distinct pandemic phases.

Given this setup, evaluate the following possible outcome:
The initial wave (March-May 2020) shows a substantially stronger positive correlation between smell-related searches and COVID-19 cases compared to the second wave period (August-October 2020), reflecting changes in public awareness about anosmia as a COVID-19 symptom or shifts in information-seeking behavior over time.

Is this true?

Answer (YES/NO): NO